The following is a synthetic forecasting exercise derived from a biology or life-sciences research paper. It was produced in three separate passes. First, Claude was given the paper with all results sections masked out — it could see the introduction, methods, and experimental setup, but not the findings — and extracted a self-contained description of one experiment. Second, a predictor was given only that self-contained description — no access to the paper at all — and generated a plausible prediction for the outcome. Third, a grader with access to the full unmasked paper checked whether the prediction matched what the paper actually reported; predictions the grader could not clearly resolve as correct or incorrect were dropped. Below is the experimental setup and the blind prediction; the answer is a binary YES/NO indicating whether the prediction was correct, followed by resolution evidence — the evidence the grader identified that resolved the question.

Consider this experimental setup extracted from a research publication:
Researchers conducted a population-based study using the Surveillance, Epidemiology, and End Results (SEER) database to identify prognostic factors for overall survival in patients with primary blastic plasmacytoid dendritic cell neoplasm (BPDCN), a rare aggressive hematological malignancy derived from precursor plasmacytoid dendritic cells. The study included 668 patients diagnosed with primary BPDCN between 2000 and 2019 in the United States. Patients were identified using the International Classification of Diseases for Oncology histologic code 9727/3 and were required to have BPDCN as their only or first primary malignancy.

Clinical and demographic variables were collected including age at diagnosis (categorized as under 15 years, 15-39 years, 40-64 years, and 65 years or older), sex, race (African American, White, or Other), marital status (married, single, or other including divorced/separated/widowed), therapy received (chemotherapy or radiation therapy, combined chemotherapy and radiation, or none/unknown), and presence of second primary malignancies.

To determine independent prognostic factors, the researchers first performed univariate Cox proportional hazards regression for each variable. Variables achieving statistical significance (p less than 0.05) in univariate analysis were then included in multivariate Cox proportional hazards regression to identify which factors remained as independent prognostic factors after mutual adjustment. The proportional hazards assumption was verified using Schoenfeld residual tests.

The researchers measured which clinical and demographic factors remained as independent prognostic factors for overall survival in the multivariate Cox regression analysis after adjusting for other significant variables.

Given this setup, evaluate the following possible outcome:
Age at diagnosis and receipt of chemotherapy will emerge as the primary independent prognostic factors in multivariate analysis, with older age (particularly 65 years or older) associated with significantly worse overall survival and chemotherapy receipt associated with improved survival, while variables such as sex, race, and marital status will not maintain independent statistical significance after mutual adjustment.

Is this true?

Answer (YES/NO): NO